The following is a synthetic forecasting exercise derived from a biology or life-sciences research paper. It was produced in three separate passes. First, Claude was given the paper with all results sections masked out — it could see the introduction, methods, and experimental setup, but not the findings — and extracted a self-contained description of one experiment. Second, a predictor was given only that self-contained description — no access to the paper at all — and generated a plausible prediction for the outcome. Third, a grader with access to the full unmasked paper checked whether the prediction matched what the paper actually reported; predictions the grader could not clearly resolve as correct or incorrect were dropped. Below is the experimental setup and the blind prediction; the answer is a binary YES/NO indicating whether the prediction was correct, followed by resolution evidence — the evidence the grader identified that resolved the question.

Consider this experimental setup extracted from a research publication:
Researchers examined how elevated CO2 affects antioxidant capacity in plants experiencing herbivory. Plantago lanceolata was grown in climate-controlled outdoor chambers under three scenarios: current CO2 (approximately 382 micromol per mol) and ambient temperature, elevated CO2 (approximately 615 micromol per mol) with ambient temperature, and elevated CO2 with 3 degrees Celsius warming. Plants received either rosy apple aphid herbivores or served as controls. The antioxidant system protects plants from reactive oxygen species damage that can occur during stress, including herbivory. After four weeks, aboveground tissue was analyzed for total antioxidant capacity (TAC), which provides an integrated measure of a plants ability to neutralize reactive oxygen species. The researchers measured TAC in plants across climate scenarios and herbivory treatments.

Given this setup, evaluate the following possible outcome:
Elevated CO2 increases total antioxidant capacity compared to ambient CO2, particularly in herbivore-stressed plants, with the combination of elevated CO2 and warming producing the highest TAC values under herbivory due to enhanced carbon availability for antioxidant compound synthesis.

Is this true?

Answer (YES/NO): NO